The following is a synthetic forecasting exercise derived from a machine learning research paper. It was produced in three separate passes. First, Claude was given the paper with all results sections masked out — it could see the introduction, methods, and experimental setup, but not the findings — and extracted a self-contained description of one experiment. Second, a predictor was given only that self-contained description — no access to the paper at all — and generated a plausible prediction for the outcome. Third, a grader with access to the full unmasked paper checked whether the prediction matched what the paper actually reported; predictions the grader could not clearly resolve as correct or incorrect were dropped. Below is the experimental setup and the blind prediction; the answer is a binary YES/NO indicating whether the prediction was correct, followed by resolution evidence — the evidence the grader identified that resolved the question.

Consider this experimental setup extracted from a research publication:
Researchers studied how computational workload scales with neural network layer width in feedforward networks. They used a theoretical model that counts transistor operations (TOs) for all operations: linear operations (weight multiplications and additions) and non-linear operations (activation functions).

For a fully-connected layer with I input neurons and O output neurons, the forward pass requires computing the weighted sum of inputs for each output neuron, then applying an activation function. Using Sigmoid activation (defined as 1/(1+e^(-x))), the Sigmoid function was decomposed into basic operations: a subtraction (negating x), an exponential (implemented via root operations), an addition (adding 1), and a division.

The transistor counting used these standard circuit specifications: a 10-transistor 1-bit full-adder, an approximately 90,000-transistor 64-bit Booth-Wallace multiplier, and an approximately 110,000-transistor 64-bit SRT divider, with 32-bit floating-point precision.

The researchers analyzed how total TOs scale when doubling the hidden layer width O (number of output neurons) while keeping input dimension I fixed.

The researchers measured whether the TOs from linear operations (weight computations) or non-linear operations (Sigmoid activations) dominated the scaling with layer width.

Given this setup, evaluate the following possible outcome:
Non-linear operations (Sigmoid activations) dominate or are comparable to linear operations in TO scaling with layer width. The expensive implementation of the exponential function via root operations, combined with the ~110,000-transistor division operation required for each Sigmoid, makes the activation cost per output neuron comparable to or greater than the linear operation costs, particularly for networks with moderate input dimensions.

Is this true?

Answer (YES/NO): NO